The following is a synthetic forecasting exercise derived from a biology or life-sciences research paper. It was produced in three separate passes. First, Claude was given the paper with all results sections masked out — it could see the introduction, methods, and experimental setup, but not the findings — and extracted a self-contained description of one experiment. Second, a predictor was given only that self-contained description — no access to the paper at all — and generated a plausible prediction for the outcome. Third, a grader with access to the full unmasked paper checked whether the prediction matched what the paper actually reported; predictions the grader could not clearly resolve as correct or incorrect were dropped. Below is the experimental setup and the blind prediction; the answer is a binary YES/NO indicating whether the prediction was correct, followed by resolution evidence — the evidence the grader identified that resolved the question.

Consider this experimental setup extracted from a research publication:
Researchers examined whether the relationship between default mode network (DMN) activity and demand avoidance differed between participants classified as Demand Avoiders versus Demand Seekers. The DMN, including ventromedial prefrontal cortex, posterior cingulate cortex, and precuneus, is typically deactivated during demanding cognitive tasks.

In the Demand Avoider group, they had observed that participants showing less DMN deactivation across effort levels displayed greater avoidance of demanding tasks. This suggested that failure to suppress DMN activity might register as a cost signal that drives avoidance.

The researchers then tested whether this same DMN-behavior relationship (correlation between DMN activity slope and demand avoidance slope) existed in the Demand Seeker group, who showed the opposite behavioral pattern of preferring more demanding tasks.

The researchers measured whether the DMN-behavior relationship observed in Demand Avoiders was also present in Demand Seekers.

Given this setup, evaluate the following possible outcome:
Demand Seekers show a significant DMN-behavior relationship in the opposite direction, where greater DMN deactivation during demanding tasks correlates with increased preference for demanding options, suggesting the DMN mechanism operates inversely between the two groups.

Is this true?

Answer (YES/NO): NO